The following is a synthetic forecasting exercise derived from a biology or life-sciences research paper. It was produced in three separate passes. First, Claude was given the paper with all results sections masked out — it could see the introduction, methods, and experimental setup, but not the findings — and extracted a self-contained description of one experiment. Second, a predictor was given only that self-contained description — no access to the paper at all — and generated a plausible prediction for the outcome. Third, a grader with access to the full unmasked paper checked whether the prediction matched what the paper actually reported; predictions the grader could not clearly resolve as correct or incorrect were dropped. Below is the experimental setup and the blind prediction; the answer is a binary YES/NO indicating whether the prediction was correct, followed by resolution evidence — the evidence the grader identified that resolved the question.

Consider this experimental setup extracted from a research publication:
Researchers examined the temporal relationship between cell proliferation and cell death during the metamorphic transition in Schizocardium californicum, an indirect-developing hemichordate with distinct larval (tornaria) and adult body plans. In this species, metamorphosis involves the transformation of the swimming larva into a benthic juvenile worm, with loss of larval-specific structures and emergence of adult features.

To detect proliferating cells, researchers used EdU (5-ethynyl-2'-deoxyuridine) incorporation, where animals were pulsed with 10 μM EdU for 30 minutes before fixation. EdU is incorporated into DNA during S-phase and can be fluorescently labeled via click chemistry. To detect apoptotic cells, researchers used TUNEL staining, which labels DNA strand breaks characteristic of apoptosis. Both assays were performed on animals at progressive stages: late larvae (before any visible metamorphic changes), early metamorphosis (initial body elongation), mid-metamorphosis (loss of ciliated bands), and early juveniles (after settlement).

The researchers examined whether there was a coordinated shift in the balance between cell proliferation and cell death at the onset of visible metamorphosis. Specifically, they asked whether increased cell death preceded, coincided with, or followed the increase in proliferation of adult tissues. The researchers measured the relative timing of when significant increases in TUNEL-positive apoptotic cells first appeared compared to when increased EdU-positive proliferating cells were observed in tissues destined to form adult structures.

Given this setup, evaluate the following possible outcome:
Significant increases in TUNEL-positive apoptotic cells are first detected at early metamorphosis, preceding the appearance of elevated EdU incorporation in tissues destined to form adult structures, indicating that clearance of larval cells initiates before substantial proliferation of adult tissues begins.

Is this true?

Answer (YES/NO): NO